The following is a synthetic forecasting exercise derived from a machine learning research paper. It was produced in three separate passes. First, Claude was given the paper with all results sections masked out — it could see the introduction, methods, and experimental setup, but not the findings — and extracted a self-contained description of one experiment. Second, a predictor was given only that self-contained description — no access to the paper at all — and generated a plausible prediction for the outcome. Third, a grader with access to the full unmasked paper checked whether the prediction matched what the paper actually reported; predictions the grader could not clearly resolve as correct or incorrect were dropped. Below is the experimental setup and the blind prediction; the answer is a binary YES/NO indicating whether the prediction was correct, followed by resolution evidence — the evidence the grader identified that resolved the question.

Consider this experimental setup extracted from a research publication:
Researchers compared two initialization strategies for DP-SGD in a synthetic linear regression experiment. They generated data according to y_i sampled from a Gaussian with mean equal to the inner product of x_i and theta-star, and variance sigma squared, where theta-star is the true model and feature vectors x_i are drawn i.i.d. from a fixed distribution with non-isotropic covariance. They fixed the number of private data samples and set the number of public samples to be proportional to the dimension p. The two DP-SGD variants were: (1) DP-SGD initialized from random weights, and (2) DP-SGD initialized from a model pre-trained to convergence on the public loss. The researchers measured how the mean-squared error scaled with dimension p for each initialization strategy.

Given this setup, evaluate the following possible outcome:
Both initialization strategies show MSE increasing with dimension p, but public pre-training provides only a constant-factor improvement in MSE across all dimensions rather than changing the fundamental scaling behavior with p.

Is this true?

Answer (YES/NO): NO